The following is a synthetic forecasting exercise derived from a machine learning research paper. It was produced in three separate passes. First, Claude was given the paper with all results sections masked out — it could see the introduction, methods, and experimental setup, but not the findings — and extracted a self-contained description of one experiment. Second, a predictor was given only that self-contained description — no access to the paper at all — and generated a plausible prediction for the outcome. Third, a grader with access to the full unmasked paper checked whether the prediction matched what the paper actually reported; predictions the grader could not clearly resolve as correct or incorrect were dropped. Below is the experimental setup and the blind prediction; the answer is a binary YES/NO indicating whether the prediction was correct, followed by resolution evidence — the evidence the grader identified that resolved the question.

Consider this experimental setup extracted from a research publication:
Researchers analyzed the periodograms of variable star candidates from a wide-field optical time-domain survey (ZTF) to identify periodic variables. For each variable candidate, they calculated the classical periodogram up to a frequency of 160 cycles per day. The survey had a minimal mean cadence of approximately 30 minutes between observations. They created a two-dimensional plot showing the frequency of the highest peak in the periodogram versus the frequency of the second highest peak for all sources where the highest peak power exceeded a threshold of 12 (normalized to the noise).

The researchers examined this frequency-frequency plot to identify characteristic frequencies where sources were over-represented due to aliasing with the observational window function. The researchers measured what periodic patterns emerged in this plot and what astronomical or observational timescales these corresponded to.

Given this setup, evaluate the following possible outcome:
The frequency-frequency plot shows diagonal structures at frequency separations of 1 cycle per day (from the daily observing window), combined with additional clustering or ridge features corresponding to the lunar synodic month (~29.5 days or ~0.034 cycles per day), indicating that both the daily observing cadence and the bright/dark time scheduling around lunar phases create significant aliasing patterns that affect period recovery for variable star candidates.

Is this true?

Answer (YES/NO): NO